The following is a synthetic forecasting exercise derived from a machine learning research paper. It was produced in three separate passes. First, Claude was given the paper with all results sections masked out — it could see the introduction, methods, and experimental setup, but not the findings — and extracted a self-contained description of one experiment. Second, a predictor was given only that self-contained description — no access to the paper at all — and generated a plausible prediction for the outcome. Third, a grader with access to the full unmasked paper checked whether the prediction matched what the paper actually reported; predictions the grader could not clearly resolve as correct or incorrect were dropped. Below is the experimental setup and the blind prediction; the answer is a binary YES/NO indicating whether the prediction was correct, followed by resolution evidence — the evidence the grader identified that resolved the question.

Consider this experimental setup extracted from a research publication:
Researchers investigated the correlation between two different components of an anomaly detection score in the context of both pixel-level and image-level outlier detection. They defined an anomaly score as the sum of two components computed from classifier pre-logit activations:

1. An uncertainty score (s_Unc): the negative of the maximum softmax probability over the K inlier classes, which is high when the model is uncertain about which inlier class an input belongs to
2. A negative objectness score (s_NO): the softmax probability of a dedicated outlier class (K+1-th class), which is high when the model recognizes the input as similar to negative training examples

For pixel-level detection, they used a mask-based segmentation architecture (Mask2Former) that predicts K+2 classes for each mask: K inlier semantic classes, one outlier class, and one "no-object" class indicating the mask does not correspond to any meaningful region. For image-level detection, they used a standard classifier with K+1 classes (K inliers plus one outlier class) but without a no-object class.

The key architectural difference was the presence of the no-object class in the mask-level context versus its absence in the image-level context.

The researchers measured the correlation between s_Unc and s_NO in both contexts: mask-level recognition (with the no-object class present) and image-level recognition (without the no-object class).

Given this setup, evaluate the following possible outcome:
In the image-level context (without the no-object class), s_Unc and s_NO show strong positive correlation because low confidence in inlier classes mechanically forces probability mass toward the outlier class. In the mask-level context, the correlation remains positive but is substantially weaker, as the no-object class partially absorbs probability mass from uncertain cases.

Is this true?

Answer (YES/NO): NO